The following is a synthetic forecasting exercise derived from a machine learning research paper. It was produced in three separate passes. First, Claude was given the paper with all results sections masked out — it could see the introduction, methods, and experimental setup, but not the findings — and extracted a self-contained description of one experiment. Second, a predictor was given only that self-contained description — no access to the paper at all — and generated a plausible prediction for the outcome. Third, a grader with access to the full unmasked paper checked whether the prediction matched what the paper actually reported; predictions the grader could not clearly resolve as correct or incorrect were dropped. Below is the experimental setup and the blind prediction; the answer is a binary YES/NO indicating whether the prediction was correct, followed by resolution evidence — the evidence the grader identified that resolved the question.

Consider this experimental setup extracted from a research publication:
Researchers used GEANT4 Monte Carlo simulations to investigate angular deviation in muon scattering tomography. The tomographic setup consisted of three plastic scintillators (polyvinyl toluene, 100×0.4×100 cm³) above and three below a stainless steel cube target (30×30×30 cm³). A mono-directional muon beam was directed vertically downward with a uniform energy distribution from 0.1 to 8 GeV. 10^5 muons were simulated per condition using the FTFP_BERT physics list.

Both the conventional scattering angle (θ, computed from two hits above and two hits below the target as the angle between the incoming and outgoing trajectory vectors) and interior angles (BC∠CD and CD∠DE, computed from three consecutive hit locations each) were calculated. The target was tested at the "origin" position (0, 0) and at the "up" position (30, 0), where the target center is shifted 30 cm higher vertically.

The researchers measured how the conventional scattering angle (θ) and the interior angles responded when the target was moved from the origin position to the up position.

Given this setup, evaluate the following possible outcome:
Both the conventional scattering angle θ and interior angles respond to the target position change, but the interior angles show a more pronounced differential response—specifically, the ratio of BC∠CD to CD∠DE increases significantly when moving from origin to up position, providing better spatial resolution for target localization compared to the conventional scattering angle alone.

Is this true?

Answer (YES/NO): NO